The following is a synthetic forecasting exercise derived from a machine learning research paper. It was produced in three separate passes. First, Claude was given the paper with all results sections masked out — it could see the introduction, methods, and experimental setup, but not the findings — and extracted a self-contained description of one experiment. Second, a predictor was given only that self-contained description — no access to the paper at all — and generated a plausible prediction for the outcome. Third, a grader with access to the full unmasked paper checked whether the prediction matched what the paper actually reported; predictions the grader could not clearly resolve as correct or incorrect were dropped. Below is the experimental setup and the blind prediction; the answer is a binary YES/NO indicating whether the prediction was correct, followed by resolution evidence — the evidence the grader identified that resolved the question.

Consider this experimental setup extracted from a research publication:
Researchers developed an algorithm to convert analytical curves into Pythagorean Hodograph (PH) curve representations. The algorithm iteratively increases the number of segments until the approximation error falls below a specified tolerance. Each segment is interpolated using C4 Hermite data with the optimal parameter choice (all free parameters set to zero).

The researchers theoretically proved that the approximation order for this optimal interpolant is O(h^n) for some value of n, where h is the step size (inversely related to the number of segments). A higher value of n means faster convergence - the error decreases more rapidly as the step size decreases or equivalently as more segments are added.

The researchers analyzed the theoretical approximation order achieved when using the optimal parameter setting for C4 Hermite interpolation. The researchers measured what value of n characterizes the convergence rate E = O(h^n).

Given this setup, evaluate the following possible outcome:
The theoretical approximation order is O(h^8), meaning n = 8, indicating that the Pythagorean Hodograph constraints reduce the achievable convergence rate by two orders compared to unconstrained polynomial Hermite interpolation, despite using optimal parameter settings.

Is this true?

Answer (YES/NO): NO